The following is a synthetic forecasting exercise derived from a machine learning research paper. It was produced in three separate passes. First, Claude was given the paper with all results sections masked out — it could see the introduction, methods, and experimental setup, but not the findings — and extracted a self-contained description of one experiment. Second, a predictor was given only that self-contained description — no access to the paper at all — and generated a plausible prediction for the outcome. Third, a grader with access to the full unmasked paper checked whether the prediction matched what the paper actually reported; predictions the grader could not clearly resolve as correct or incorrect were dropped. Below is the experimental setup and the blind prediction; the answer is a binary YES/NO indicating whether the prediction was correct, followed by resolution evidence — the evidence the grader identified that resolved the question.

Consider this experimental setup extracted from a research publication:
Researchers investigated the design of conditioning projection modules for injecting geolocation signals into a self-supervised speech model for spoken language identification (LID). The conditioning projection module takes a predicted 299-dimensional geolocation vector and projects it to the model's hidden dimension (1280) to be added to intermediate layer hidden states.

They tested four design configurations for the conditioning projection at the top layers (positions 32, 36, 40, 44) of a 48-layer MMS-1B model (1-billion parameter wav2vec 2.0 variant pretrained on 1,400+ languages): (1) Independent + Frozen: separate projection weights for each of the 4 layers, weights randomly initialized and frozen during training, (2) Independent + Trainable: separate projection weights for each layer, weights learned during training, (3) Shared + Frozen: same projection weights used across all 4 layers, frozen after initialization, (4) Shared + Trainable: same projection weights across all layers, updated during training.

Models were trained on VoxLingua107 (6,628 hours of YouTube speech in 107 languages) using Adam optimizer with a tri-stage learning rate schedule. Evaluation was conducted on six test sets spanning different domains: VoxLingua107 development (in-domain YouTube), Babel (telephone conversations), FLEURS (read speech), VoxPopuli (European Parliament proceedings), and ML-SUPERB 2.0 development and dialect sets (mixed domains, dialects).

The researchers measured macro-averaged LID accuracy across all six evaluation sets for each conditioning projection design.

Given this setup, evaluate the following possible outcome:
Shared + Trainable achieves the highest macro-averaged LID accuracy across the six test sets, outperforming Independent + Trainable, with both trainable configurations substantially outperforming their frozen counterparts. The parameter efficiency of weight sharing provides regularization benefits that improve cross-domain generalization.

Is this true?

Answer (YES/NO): NO